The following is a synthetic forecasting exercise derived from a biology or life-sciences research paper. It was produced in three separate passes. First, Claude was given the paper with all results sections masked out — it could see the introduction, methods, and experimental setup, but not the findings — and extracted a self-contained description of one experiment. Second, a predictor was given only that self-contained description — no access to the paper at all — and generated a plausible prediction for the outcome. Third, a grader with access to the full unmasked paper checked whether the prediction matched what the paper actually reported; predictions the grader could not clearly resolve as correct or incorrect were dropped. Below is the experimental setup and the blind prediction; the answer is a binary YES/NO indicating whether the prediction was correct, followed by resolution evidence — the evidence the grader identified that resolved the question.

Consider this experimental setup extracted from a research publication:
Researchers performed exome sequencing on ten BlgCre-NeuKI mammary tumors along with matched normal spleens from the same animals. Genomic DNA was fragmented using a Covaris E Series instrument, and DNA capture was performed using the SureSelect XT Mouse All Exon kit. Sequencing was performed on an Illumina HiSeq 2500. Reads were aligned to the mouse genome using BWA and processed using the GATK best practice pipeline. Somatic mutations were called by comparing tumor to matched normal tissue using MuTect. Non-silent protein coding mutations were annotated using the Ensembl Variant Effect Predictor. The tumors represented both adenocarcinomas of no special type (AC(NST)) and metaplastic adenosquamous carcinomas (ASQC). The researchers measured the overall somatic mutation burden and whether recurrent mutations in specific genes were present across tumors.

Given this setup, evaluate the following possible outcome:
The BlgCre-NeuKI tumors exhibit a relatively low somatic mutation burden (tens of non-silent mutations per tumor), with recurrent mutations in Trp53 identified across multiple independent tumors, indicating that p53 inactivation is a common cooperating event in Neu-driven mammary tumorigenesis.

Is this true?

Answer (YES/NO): NO